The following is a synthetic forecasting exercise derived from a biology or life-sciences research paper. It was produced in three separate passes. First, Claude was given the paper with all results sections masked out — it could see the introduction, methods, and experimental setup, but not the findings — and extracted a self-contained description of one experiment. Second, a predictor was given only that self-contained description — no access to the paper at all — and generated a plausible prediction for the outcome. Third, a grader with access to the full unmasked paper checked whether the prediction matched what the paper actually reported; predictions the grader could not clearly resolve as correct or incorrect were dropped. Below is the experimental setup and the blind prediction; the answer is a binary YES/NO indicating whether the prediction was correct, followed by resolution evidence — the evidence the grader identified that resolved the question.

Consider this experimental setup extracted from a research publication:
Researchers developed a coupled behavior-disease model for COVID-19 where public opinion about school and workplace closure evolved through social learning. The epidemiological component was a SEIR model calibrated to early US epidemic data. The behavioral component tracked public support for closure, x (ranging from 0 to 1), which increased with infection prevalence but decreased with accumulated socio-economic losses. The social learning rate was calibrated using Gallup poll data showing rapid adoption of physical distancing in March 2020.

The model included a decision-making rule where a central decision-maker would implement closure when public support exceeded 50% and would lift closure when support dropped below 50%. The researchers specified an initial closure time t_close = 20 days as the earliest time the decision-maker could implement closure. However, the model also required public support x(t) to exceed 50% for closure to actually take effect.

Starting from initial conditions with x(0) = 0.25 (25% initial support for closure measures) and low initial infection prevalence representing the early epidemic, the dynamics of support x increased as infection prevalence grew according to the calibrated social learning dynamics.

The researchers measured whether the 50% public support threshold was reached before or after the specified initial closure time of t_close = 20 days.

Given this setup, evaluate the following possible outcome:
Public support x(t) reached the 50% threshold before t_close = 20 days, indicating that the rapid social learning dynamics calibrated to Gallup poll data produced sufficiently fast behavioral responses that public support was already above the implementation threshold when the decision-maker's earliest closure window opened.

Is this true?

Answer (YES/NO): NO